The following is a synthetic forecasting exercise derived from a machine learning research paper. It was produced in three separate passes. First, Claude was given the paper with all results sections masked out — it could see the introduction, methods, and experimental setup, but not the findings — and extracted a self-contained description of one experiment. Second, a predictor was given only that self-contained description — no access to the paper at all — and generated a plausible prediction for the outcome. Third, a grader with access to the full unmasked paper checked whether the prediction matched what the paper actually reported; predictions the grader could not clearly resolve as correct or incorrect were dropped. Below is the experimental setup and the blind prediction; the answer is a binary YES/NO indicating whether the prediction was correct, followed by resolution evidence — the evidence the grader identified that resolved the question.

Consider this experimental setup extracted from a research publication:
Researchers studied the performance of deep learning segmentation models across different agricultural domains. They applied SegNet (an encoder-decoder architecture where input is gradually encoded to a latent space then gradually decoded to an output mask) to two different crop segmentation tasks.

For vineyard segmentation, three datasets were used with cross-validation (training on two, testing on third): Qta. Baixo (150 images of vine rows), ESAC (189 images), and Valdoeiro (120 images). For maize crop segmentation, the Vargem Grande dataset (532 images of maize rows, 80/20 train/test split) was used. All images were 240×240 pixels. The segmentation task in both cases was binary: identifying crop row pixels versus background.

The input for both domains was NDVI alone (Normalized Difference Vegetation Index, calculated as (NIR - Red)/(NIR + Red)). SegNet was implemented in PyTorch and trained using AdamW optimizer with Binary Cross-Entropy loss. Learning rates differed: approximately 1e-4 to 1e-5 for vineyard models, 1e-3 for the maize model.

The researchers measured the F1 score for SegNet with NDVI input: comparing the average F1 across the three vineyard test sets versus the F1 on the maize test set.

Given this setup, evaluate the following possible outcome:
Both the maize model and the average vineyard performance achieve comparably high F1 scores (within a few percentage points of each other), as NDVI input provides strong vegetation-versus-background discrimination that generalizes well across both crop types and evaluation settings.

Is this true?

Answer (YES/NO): NO